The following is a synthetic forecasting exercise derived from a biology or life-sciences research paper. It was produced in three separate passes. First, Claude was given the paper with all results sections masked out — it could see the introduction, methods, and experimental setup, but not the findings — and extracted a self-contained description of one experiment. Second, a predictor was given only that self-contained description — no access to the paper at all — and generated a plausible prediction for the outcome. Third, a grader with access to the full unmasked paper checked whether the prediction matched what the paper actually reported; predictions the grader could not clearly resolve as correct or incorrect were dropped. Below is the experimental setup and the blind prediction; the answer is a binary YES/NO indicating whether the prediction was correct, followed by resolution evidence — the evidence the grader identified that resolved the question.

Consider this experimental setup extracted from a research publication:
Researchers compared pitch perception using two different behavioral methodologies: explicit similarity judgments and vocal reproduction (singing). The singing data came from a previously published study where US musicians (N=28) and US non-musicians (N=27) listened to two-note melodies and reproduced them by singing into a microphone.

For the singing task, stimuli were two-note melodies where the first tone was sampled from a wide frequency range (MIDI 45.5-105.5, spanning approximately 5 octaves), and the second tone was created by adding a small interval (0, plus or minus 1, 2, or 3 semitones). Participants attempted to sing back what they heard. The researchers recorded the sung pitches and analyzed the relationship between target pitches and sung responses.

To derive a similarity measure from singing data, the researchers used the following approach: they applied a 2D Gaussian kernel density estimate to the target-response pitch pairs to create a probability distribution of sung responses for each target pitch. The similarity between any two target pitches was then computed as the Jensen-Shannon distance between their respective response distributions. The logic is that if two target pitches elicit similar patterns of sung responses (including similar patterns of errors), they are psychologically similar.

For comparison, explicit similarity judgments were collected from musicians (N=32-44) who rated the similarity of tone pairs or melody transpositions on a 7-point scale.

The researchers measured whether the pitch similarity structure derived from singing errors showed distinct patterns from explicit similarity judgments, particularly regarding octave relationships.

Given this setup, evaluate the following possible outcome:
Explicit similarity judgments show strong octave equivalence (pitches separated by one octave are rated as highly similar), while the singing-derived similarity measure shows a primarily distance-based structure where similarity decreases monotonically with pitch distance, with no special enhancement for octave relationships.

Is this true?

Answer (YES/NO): NO